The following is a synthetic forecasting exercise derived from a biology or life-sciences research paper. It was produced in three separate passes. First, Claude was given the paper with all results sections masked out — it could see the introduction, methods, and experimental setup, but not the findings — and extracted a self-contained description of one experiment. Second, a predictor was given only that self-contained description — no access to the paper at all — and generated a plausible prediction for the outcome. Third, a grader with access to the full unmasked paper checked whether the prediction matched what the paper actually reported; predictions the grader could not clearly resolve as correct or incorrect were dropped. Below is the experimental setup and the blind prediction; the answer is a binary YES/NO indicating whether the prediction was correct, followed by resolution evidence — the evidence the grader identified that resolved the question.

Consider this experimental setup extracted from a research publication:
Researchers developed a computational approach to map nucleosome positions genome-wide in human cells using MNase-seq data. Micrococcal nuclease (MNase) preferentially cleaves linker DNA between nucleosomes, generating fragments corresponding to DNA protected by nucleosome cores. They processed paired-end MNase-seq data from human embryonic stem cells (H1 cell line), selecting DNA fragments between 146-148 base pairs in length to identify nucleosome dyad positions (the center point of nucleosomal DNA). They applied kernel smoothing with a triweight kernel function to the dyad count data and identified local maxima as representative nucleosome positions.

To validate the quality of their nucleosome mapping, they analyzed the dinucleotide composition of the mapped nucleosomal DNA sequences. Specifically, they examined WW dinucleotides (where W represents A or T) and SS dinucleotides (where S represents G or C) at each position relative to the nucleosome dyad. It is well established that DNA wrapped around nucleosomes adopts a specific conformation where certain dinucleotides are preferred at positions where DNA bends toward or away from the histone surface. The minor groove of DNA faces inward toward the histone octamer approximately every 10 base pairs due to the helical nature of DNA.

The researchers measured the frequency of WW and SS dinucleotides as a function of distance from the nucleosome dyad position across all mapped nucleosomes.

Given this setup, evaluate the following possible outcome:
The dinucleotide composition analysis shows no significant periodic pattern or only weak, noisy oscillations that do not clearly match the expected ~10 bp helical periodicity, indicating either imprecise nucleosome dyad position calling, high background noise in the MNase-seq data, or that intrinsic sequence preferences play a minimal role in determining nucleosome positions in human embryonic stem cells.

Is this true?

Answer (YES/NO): NO